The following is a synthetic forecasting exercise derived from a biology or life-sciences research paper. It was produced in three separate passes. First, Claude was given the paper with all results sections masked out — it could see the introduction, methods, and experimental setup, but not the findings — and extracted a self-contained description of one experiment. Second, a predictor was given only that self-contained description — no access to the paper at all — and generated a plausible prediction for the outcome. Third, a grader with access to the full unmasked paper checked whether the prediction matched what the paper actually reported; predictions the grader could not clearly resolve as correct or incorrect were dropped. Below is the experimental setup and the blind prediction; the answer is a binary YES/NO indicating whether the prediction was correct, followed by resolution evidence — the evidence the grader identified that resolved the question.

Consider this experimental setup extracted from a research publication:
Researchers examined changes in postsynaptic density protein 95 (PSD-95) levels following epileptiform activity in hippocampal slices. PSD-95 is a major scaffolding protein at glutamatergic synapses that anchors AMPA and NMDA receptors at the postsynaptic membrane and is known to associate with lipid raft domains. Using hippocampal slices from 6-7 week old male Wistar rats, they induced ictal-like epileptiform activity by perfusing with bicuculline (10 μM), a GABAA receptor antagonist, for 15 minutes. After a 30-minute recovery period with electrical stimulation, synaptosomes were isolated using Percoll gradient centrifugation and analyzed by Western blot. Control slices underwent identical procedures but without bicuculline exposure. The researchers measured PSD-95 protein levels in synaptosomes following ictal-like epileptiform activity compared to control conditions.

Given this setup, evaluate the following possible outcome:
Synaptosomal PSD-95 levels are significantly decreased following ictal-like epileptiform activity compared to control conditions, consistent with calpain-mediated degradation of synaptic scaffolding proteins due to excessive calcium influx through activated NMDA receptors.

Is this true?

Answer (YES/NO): NO